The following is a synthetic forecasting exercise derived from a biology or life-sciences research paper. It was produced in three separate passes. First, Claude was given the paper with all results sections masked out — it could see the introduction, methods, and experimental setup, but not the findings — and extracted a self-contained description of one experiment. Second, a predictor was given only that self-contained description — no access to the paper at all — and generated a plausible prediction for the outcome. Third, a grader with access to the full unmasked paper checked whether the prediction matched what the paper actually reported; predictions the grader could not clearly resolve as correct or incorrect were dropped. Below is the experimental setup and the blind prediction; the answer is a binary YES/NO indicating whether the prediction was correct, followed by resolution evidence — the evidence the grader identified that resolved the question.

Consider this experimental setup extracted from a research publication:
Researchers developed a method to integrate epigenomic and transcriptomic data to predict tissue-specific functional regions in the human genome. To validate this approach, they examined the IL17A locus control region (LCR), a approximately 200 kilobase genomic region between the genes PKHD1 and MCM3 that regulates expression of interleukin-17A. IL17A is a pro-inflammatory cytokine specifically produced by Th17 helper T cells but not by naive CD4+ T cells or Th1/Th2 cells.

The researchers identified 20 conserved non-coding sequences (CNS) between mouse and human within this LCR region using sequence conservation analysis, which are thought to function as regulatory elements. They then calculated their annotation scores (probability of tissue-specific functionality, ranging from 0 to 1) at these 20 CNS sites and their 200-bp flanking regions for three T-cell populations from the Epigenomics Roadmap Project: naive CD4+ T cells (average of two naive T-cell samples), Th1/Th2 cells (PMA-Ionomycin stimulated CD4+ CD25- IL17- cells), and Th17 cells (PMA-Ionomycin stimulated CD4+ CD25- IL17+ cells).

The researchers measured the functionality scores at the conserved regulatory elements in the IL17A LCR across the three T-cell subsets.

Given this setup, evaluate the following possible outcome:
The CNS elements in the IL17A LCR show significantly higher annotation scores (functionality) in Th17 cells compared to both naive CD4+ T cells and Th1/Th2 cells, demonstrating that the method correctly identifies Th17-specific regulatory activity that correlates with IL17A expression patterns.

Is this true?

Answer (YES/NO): YES